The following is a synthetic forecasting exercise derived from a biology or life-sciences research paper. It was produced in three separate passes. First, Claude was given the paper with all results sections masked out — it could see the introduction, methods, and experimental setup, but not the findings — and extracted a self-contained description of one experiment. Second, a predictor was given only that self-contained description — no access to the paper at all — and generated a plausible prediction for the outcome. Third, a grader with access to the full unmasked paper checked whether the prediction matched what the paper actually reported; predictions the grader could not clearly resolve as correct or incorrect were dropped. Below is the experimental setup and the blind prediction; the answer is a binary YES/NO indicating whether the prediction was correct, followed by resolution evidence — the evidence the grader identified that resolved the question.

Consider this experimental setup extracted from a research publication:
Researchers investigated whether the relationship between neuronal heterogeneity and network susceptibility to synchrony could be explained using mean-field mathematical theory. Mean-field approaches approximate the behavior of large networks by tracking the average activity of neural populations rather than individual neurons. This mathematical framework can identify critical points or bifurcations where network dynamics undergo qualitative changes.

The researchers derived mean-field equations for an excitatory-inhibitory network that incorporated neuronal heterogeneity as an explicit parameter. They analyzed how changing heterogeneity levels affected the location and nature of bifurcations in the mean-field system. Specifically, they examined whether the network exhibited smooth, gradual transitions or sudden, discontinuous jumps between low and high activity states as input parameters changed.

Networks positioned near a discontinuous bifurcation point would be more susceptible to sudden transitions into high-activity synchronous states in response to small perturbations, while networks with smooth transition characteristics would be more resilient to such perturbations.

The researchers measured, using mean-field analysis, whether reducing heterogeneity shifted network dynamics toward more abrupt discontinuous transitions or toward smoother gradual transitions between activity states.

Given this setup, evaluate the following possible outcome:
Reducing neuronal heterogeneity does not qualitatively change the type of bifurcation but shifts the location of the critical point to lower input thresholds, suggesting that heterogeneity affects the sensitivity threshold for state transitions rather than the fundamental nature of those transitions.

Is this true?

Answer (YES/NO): NO